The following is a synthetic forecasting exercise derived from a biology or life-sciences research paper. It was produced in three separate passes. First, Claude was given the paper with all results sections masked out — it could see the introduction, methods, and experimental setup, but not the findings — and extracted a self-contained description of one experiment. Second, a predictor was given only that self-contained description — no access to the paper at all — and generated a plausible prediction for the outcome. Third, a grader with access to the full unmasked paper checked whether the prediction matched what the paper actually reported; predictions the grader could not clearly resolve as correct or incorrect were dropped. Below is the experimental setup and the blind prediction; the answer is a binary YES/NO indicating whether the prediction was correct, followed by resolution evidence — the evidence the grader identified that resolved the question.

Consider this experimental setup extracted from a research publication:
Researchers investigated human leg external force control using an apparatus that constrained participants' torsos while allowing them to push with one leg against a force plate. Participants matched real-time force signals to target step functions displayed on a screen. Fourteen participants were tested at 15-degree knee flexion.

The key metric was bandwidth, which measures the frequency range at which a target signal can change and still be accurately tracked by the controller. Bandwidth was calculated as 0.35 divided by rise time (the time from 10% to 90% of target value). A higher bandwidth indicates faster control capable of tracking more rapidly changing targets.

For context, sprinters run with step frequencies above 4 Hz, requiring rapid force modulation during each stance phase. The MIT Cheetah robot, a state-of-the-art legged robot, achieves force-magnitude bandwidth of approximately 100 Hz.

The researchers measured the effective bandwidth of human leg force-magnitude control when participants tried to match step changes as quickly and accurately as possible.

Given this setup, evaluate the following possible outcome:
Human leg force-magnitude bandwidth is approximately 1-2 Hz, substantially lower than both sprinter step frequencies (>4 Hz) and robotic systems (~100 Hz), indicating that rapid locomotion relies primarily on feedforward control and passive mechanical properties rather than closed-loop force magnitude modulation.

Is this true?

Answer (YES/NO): YES